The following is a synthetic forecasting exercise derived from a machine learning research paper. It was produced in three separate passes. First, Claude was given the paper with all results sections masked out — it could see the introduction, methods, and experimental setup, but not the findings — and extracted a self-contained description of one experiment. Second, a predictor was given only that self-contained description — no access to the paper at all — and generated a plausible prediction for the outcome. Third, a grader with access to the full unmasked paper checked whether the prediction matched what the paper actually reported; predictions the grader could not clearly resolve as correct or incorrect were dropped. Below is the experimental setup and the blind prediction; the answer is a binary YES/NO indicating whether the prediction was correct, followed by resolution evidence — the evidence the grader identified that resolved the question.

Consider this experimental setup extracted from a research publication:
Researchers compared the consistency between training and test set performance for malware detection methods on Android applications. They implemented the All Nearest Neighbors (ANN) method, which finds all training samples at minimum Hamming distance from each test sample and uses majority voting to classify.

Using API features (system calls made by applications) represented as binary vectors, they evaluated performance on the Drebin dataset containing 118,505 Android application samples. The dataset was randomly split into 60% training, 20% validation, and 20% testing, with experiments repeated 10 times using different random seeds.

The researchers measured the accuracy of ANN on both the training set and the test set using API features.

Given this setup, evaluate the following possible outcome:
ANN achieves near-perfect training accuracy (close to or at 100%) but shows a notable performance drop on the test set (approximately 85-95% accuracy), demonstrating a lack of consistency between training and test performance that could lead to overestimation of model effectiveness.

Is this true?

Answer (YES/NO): NO